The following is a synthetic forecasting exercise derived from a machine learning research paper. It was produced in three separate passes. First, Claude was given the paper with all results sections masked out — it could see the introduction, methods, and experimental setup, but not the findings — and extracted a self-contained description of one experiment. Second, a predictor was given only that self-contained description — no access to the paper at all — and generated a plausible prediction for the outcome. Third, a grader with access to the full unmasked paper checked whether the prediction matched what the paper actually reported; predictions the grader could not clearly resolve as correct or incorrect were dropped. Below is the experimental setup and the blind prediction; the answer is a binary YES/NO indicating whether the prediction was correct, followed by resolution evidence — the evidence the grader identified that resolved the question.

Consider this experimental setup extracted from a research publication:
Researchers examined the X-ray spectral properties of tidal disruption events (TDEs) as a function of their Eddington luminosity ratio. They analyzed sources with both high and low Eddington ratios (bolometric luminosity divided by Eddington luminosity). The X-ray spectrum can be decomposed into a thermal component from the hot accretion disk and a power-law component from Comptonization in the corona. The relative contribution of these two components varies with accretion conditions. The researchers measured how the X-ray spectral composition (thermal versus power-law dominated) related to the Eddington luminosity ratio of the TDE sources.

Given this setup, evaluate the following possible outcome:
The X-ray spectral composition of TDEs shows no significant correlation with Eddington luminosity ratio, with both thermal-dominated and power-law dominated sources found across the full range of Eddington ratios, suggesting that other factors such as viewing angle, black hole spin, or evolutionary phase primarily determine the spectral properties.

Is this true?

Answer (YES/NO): NO